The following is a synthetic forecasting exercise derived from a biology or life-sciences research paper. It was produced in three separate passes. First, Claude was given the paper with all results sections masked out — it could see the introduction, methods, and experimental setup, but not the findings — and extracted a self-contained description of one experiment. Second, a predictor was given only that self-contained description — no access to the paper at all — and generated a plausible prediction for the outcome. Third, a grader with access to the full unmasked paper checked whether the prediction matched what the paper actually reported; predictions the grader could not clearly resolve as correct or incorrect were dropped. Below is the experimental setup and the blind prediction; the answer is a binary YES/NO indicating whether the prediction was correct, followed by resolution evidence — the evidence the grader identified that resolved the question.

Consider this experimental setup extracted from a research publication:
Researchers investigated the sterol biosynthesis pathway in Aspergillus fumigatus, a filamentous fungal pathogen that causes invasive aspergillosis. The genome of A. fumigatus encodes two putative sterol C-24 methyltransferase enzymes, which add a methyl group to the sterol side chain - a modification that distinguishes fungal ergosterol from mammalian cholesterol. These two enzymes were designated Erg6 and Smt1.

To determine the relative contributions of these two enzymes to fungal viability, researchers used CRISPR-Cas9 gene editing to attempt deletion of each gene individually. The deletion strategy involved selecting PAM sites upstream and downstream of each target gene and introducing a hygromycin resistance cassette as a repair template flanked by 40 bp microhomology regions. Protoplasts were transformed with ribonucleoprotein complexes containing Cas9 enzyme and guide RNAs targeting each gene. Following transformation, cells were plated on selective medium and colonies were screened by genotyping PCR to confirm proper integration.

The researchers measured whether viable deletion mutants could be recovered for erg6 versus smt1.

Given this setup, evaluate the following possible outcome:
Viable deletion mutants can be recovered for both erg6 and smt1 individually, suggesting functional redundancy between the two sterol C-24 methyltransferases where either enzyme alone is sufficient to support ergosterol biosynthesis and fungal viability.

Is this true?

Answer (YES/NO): NO